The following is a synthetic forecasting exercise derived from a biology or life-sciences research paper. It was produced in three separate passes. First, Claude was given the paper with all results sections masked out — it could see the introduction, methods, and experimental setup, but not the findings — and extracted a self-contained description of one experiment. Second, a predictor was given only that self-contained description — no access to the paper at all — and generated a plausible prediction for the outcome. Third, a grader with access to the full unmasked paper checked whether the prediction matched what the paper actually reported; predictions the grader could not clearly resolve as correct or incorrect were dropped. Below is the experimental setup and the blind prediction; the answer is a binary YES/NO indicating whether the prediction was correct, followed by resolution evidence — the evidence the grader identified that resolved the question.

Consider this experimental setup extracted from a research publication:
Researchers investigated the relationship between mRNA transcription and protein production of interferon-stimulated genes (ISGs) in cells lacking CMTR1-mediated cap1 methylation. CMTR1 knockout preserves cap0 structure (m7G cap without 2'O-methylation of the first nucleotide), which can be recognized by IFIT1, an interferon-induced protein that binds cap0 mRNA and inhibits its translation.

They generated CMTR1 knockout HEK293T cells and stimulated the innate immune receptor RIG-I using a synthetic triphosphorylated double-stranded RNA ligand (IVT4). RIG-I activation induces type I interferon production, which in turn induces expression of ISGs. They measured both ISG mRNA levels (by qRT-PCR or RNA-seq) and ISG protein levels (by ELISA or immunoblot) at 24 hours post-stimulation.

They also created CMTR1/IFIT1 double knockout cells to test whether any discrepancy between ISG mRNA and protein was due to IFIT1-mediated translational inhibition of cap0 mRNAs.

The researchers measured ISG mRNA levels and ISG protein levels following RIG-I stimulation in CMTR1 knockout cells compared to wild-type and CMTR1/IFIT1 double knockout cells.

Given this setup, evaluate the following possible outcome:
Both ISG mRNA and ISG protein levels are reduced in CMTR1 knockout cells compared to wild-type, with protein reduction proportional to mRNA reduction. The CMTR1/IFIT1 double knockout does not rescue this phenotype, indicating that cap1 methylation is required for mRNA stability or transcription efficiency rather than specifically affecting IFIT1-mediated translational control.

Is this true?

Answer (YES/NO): NO